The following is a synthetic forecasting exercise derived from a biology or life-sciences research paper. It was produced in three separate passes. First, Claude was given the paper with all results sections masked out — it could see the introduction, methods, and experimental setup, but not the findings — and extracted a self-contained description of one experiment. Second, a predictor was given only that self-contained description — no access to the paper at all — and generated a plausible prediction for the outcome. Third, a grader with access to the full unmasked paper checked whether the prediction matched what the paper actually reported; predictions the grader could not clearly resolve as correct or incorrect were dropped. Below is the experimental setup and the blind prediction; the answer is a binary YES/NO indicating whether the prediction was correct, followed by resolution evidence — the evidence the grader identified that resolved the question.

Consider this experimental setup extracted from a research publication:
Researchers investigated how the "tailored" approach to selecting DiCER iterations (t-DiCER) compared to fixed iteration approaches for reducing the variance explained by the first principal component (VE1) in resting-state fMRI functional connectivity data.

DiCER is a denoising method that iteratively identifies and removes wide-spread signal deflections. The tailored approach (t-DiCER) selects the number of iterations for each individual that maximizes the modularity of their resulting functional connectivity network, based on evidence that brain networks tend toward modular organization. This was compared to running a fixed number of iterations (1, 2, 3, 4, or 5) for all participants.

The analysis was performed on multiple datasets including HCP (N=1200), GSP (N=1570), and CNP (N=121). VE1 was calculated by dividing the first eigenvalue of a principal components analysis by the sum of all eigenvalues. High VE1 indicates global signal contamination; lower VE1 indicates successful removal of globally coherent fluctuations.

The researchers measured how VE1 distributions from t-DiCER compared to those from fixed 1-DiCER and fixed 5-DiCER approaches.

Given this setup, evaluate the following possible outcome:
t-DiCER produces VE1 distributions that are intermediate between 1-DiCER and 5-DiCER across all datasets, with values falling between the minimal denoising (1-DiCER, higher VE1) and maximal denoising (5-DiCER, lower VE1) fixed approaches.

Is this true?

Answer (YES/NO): YES